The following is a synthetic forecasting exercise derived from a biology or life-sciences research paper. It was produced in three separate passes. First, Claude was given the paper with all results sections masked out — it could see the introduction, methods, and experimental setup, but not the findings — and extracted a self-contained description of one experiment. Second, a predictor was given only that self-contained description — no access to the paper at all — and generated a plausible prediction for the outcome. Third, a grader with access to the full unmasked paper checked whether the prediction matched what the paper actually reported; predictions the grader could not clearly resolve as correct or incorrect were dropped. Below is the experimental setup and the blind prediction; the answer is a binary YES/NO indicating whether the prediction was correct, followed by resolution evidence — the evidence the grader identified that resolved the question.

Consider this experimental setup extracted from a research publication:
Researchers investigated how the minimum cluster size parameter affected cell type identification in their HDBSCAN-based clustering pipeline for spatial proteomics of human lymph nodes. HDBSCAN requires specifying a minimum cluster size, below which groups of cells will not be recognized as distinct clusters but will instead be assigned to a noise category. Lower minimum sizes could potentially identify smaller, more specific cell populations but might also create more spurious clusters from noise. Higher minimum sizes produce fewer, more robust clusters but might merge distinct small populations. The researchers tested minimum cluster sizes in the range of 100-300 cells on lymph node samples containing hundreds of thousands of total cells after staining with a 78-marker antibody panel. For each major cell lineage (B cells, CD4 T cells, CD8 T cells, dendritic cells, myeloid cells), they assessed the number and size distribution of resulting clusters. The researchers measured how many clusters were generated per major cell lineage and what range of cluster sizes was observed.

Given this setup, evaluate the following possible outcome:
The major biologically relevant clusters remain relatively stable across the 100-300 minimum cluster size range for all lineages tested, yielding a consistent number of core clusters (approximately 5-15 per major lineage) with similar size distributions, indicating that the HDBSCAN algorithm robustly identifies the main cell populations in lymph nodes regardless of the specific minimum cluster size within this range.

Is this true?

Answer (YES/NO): NO